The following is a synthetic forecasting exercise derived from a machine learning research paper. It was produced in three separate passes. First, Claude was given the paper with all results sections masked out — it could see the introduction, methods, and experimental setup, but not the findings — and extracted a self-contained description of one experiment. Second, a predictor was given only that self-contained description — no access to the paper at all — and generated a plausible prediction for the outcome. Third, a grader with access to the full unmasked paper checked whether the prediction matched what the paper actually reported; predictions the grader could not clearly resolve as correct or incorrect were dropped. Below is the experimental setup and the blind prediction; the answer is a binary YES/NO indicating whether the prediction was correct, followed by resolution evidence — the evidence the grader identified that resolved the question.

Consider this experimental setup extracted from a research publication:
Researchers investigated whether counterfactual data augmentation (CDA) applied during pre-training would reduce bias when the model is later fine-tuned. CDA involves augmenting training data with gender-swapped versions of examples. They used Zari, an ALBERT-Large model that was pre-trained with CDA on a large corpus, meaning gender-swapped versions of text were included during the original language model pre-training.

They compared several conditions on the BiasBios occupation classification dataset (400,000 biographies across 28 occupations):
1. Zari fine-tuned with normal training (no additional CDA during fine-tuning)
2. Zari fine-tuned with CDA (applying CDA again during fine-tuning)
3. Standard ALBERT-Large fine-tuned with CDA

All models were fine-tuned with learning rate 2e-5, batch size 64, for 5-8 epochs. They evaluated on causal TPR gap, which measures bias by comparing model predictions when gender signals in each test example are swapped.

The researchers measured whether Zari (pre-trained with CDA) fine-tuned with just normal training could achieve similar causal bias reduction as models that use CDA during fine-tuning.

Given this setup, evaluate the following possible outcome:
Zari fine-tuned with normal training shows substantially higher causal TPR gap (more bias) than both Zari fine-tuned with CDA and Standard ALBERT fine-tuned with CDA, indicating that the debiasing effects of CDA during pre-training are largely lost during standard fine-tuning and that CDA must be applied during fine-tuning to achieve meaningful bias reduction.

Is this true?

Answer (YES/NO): YES